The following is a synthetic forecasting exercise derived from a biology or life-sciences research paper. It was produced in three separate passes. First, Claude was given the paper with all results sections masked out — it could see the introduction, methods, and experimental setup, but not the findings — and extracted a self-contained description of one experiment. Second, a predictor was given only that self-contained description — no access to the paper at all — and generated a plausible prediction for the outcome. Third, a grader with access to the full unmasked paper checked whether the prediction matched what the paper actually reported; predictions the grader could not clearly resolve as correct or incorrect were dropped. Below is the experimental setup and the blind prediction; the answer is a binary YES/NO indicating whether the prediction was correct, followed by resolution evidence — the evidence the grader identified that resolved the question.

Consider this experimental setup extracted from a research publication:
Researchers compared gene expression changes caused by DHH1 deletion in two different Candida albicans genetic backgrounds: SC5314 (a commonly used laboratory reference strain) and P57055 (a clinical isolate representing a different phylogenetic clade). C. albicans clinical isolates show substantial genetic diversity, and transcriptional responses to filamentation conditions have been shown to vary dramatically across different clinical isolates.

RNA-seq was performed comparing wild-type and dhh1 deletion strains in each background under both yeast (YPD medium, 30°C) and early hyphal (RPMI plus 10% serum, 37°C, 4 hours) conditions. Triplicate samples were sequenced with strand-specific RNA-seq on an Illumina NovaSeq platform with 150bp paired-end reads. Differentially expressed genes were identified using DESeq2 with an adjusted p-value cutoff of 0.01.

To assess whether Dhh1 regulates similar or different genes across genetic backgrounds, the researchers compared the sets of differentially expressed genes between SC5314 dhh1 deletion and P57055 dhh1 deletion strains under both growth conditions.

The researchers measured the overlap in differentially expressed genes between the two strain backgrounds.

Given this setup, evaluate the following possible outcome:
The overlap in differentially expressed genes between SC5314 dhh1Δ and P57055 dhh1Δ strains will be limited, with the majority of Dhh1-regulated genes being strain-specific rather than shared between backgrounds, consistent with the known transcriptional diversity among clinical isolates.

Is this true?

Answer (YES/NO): NO